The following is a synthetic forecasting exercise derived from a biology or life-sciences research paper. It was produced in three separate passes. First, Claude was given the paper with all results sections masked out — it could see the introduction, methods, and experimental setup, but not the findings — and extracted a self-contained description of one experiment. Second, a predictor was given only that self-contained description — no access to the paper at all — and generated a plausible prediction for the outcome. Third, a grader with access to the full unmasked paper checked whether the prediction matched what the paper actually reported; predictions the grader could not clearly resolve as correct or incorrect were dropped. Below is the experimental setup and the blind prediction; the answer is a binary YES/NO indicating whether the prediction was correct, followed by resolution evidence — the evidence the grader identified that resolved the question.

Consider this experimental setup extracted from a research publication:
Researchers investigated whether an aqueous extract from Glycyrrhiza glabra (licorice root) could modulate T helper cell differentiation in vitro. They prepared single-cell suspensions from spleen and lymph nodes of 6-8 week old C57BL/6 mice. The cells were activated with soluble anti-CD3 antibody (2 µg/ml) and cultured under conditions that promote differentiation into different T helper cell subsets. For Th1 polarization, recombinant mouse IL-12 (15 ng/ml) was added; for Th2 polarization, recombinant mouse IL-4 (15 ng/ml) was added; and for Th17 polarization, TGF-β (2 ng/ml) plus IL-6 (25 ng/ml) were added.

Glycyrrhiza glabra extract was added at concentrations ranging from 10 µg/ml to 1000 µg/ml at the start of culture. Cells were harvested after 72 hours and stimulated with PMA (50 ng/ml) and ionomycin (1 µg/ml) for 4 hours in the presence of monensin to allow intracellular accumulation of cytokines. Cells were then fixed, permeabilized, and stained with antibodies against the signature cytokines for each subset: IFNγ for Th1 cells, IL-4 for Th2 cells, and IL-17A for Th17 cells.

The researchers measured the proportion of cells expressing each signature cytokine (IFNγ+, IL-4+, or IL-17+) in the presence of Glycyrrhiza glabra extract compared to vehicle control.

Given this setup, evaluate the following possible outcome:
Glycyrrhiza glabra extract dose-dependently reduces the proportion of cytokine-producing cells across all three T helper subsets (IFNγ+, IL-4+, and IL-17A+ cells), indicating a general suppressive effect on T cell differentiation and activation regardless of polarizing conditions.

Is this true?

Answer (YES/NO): YES